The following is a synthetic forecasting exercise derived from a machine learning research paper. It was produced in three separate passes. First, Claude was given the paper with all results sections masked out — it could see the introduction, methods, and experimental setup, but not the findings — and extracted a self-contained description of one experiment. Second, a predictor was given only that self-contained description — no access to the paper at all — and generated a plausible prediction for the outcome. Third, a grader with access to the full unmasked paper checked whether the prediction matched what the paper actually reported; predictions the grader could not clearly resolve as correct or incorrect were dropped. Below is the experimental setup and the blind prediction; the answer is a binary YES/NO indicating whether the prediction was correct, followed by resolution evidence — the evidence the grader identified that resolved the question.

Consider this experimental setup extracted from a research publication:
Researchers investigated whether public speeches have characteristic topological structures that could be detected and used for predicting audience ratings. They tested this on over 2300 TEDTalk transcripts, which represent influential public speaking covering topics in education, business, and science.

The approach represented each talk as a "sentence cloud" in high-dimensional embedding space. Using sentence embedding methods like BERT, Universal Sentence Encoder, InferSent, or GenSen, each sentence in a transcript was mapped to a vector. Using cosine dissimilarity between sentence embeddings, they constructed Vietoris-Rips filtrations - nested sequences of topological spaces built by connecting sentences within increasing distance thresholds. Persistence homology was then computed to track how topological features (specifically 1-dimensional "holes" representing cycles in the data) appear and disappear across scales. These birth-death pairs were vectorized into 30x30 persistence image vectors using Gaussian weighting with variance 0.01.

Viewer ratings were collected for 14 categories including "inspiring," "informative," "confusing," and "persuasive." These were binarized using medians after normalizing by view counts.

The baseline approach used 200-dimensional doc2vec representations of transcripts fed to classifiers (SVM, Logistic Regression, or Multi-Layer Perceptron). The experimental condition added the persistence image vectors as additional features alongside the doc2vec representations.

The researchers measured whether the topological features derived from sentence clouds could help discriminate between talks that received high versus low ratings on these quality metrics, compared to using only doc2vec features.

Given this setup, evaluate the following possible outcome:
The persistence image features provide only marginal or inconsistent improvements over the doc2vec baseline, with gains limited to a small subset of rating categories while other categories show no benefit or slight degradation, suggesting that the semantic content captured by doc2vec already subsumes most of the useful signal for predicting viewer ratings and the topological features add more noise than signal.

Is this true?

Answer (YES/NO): YES